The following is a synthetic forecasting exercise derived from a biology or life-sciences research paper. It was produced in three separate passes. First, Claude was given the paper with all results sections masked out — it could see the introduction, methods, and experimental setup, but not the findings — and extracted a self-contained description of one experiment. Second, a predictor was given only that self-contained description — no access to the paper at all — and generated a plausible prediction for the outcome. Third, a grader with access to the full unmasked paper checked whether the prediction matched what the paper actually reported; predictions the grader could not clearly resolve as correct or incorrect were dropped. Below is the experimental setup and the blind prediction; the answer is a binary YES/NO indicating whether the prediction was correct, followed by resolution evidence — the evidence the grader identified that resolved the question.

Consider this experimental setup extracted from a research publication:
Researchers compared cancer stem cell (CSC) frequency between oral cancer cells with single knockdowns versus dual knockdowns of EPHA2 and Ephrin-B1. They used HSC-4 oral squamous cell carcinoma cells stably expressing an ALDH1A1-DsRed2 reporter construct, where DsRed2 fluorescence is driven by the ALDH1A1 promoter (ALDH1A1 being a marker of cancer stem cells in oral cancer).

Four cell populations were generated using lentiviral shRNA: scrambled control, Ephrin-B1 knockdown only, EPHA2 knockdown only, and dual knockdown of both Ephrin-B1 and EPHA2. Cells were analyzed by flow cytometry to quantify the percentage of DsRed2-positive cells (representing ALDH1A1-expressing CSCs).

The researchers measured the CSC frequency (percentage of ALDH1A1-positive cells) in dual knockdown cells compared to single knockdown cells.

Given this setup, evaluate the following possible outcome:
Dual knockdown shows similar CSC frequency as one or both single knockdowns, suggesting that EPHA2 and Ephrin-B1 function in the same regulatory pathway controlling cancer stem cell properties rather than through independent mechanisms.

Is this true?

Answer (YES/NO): NO